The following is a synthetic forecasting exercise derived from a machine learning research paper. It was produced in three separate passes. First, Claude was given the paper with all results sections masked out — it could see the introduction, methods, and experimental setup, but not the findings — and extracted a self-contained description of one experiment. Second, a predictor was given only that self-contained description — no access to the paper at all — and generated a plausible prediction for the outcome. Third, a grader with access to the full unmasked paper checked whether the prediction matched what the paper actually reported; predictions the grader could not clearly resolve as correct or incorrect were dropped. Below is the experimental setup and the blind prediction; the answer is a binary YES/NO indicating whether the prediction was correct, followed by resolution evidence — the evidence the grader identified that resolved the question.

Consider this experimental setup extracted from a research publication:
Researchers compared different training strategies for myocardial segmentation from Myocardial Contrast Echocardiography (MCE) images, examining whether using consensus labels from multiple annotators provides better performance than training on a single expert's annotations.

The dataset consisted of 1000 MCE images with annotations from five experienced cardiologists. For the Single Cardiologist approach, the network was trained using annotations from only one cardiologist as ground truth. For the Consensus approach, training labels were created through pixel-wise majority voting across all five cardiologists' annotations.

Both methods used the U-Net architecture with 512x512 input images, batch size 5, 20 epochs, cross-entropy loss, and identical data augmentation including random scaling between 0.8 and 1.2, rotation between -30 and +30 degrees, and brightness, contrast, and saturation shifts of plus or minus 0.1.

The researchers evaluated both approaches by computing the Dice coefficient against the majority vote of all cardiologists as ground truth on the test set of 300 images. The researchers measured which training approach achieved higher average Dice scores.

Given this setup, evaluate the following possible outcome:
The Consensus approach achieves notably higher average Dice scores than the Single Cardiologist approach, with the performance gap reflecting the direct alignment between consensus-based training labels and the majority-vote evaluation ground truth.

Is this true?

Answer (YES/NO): NO